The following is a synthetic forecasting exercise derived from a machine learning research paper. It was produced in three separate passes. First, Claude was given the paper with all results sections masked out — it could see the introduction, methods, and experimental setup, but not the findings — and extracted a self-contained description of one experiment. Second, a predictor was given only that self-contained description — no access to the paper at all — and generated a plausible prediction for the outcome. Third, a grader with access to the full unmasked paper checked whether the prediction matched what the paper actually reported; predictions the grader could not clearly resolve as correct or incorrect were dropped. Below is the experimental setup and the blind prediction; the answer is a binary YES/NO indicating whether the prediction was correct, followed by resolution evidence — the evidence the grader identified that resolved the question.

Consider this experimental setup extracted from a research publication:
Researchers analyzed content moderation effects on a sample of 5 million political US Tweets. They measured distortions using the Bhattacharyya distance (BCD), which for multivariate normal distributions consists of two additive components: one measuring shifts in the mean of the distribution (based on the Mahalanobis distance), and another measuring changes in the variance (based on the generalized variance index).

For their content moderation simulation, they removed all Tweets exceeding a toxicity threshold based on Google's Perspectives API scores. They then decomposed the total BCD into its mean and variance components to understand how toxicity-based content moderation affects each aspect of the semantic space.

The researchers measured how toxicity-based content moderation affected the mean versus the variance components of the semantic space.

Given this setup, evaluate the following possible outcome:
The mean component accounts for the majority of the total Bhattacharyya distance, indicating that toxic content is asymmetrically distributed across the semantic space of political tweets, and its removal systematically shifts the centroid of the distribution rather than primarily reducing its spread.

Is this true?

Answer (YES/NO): NO